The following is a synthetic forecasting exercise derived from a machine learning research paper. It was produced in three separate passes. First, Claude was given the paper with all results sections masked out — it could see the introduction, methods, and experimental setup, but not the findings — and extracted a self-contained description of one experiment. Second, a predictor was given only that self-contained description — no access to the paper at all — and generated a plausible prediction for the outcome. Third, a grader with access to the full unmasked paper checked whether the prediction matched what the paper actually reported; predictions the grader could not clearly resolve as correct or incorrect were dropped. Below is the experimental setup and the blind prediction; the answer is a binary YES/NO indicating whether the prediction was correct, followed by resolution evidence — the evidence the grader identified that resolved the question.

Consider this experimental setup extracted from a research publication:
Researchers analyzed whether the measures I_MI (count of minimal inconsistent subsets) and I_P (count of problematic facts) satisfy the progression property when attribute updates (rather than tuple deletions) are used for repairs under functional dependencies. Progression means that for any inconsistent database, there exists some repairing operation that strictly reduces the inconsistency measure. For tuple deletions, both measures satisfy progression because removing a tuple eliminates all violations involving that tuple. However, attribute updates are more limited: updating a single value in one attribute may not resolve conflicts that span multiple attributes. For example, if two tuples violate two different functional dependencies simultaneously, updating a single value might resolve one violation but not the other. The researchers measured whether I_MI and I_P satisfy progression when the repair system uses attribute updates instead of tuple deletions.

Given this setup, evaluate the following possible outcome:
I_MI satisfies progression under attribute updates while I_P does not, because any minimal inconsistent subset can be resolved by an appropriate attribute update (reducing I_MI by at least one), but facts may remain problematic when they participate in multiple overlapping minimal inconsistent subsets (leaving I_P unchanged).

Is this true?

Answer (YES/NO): NO